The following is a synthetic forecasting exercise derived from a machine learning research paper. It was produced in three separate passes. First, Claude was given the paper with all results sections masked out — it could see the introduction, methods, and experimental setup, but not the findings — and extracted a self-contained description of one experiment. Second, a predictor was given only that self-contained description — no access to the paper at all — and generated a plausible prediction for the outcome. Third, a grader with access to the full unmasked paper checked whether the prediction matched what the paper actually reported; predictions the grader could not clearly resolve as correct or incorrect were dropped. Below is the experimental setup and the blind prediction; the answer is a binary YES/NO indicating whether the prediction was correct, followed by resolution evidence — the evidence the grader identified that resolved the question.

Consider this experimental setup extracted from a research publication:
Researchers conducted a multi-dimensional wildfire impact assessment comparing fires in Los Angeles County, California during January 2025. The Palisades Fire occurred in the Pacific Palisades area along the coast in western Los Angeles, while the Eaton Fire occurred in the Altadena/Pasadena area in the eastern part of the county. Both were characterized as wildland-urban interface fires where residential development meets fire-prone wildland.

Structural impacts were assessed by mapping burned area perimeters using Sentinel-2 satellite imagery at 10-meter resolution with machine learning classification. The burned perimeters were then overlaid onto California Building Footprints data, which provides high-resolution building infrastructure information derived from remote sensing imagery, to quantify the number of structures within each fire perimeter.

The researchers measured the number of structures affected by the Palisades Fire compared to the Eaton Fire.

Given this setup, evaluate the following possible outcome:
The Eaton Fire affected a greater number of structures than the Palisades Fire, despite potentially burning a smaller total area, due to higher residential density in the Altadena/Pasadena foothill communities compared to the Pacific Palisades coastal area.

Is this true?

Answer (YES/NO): YES